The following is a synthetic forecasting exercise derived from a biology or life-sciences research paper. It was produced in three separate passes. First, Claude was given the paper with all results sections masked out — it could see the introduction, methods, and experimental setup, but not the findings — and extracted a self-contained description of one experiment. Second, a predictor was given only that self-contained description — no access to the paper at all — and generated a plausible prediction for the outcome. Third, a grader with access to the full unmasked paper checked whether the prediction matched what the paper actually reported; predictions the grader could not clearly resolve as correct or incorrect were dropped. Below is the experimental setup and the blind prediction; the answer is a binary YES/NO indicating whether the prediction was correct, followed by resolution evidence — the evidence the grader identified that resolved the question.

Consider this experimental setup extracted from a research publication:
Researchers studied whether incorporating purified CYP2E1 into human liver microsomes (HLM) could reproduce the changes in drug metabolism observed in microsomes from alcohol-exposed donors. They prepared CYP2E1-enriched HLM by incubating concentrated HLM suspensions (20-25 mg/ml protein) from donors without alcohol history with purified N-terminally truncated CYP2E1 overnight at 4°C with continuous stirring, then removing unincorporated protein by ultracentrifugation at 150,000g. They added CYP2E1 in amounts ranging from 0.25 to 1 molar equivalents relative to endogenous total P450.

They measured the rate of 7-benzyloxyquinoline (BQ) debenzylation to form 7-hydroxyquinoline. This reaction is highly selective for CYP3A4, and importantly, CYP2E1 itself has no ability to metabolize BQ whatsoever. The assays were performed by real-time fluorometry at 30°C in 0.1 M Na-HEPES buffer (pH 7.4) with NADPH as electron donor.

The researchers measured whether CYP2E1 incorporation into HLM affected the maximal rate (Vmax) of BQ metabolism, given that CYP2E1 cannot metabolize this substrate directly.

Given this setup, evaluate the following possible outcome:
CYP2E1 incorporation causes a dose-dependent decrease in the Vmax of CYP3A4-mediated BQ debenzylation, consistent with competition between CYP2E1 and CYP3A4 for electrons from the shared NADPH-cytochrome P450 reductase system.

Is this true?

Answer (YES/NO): NO